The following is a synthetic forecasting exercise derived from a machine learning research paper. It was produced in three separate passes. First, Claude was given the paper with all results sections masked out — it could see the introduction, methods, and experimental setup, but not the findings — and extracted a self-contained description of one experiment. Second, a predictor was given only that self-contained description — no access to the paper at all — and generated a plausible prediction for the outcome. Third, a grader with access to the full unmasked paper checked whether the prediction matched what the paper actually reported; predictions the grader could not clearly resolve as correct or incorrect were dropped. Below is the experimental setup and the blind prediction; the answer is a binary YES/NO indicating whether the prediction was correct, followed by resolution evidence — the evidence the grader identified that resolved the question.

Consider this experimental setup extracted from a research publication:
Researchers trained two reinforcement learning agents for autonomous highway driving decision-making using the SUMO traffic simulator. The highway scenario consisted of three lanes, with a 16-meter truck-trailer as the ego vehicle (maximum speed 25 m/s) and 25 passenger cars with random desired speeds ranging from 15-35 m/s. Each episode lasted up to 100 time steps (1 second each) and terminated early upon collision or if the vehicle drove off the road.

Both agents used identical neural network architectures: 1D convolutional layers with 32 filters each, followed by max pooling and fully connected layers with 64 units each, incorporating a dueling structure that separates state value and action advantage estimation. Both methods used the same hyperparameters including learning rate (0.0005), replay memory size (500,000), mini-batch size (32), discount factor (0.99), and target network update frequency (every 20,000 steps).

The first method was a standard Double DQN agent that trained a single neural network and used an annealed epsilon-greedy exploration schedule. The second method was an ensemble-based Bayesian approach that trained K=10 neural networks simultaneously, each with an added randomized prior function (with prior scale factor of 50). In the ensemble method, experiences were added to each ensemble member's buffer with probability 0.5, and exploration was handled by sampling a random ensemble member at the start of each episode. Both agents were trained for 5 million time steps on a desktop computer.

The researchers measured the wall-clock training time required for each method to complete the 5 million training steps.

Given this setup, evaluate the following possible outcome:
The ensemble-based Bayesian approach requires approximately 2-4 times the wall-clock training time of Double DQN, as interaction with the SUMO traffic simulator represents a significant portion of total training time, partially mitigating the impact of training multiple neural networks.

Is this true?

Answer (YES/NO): YES